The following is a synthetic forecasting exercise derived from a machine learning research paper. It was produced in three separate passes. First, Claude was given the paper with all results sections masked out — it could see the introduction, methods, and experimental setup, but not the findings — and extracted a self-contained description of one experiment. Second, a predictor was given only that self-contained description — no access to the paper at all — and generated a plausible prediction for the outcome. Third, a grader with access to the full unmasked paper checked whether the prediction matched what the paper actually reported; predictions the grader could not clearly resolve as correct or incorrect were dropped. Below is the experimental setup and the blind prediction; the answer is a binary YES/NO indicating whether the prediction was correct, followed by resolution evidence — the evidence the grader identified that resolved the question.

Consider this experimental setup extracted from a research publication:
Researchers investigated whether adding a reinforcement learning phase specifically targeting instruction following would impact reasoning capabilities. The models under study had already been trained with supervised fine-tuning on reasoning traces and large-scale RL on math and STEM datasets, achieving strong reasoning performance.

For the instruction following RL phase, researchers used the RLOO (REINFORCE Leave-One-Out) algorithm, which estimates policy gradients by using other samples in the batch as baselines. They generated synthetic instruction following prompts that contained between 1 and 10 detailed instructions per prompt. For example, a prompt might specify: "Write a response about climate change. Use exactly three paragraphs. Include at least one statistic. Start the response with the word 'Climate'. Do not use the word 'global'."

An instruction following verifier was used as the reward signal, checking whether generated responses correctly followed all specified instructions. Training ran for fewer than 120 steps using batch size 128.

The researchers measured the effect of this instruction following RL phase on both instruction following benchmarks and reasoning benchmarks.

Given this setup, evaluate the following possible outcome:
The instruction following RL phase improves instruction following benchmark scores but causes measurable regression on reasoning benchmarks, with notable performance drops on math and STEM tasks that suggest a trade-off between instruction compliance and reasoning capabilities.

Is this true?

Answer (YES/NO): NO